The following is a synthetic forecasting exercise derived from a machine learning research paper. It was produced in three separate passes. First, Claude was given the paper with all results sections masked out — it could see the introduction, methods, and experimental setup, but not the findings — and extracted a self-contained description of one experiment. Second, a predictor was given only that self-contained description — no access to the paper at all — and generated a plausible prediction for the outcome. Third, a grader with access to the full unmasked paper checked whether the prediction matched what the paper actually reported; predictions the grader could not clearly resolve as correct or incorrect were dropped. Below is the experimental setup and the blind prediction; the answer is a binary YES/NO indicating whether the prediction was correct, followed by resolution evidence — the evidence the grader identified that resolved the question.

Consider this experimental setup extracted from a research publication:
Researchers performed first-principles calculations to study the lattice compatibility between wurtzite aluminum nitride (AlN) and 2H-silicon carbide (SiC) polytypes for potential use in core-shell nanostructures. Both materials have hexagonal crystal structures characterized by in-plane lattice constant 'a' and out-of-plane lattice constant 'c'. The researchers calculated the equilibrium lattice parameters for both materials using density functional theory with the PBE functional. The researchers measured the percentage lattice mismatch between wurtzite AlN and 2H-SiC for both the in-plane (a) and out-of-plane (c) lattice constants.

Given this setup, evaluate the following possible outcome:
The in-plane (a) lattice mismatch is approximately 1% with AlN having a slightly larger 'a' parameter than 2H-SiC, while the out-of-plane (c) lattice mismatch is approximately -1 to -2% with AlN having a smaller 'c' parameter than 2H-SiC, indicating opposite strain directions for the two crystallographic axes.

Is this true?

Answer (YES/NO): NO